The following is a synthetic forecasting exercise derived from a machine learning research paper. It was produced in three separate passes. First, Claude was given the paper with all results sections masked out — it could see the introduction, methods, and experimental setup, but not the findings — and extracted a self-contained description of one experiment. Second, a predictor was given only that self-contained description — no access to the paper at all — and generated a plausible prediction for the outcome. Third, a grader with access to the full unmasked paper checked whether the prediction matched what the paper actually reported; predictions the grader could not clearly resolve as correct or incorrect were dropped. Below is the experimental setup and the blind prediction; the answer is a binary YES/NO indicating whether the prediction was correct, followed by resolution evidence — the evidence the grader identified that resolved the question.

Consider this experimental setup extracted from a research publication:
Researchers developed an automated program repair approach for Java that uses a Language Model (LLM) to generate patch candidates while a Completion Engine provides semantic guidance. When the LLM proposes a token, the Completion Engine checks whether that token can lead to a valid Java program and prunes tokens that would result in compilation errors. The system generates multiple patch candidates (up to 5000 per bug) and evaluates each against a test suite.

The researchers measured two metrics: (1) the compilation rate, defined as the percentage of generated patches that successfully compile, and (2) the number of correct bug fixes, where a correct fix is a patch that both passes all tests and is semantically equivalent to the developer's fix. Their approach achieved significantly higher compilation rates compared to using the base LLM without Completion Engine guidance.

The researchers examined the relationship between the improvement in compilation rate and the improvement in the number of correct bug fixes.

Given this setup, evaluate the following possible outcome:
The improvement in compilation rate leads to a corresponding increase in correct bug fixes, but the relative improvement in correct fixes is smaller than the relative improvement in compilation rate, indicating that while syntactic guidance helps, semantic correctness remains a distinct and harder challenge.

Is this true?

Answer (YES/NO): YES